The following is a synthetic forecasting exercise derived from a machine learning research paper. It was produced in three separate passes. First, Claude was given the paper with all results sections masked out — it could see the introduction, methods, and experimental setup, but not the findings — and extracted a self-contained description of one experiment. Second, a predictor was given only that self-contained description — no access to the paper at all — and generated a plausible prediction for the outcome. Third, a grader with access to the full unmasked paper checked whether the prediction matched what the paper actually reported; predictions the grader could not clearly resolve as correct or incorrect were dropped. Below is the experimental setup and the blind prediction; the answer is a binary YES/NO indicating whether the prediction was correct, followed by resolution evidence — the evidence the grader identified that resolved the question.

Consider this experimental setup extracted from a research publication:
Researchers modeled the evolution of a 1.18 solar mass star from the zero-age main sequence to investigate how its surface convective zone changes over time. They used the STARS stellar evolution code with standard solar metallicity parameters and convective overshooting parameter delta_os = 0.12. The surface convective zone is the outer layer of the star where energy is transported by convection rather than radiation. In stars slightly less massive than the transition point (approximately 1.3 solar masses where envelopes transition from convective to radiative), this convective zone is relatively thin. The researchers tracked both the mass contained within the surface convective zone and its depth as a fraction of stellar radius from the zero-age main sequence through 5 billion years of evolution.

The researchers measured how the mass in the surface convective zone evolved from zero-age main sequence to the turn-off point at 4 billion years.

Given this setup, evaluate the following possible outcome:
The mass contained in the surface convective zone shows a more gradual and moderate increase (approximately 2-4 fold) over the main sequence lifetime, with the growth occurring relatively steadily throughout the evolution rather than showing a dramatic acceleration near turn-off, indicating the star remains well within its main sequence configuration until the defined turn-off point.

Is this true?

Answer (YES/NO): NO